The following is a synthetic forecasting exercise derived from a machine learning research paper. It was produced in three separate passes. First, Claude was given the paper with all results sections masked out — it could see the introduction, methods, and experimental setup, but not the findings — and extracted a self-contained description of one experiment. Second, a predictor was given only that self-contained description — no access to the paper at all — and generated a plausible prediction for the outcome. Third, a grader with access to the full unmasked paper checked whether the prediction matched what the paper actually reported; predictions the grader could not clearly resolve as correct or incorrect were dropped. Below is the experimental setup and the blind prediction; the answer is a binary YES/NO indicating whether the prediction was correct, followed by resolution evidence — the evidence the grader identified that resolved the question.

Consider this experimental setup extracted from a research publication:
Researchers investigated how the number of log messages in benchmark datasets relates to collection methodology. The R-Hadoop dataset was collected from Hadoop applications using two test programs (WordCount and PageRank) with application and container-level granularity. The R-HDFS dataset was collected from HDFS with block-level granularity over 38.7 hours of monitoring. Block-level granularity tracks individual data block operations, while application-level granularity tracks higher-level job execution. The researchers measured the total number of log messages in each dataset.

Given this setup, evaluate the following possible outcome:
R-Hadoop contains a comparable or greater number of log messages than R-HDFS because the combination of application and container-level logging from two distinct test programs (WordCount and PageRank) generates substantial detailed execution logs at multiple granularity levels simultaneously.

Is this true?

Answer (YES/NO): NO